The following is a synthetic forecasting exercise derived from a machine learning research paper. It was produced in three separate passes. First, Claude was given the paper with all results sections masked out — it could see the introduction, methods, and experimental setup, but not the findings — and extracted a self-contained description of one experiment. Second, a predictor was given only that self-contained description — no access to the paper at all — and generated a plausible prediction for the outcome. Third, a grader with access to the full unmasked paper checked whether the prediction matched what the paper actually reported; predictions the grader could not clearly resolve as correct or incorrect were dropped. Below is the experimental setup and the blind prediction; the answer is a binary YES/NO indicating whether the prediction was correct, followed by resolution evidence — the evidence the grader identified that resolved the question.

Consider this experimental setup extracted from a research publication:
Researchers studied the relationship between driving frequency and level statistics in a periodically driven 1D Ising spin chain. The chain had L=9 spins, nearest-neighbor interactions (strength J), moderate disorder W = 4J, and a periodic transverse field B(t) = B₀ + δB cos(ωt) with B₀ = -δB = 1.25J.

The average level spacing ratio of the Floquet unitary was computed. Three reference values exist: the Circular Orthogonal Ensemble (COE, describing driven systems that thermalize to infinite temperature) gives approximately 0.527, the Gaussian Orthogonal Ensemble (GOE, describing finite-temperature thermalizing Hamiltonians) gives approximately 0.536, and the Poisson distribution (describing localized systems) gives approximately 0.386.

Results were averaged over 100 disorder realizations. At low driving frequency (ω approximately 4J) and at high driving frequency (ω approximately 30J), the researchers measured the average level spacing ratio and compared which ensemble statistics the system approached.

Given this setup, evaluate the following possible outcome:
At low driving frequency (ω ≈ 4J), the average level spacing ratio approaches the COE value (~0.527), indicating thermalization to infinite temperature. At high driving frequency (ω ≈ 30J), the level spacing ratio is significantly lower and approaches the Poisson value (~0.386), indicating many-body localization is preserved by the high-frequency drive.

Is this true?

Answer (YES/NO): NO